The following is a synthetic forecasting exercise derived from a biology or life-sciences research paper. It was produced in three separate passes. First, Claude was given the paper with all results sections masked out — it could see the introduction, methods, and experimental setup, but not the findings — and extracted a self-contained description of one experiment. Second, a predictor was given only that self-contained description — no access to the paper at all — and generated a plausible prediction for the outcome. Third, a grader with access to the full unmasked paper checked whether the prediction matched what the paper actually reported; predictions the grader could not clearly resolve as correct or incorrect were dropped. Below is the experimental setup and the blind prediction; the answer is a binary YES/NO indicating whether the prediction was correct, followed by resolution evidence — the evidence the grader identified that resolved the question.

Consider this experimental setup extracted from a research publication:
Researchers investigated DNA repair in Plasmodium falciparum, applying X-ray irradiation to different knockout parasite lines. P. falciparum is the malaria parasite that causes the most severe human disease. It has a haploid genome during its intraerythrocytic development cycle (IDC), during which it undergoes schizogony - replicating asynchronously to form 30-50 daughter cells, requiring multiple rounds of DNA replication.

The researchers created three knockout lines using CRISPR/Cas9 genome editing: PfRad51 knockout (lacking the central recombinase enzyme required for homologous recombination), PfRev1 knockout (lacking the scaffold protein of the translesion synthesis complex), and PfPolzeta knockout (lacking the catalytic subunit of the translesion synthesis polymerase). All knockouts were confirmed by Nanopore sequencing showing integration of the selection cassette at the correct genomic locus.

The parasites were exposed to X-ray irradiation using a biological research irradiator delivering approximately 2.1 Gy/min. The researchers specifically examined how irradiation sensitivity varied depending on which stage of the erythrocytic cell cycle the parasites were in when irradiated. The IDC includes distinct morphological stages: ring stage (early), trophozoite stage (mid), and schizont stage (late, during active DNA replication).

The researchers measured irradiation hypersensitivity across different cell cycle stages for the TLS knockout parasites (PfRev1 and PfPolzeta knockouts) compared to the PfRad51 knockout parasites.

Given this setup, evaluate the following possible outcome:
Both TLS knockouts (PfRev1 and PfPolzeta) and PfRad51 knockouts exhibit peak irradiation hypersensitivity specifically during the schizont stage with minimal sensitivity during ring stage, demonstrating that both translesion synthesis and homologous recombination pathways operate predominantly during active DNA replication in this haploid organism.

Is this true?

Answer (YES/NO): NO